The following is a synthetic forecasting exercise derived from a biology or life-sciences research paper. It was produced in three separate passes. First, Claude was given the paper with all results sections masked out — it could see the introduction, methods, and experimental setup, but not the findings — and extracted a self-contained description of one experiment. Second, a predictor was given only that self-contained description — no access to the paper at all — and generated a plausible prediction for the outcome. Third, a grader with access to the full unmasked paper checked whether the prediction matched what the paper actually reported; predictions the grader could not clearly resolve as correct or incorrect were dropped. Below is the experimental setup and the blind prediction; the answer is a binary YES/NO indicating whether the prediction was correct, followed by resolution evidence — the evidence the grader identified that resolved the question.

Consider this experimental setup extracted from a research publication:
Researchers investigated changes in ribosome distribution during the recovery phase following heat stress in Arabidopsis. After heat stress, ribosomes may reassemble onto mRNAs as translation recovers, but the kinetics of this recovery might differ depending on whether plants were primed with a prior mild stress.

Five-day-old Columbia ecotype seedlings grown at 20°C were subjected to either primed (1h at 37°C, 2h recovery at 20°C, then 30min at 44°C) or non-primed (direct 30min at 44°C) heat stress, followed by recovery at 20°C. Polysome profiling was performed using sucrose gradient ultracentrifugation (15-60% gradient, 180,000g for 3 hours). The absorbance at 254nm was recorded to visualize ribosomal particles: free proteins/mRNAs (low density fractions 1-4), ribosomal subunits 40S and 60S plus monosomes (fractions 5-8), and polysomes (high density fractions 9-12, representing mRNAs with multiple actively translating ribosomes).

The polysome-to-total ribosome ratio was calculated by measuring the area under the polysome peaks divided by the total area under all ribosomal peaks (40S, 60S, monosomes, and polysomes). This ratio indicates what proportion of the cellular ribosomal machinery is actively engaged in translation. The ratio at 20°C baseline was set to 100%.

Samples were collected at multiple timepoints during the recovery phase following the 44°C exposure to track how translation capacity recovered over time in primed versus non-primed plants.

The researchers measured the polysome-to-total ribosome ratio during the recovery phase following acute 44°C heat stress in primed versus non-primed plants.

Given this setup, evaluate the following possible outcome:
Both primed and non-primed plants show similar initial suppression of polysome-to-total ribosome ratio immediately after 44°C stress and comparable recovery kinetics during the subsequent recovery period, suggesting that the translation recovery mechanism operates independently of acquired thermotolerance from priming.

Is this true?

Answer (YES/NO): NO